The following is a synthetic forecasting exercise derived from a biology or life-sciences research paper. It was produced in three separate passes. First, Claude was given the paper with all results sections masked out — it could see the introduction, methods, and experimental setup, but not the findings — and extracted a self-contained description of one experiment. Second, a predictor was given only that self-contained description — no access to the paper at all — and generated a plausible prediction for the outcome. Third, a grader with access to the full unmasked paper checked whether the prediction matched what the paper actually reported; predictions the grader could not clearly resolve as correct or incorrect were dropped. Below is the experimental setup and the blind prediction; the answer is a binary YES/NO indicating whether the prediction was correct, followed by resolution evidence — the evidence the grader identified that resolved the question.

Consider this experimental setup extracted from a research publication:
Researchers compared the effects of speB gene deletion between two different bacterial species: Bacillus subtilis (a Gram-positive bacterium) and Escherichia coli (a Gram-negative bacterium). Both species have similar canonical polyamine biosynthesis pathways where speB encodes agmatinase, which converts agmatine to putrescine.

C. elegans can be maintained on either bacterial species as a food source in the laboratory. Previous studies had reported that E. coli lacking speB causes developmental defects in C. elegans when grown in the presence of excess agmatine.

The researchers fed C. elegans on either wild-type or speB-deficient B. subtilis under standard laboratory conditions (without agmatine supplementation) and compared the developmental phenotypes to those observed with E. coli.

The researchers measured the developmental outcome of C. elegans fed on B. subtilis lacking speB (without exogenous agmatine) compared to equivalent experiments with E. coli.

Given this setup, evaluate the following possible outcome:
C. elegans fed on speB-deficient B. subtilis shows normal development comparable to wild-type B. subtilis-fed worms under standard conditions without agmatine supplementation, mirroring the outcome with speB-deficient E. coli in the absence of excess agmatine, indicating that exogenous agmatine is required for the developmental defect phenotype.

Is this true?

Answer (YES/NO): NO